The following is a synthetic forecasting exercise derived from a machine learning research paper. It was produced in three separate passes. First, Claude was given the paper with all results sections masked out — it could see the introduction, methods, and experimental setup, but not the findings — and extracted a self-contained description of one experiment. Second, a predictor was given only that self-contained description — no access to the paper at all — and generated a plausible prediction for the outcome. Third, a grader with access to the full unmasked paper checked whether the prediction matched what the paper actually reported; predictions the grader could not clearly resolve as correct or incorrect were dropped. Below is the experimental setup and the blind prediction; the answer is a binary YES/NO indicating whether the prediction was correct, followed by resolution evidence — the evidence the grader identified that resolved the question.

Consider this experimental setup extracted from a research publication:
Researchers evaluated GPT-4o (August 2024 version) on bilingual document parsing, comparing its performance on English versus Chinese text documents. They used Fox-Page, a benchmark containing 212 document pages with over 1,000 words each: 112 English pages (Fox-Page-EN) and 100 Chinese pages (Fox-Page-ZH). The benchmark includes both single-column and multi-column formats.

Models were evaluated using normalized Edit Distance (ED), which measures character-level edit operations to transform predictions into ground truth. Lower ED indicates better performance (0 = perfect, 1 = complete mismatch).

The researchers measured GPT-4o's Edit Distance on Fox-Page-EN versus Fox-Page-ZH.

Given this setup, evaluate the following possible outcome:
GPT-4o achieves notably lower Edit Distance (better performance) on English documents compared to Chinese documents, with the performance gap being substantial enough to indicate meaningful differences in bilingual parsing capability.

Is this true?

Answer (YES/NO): YES